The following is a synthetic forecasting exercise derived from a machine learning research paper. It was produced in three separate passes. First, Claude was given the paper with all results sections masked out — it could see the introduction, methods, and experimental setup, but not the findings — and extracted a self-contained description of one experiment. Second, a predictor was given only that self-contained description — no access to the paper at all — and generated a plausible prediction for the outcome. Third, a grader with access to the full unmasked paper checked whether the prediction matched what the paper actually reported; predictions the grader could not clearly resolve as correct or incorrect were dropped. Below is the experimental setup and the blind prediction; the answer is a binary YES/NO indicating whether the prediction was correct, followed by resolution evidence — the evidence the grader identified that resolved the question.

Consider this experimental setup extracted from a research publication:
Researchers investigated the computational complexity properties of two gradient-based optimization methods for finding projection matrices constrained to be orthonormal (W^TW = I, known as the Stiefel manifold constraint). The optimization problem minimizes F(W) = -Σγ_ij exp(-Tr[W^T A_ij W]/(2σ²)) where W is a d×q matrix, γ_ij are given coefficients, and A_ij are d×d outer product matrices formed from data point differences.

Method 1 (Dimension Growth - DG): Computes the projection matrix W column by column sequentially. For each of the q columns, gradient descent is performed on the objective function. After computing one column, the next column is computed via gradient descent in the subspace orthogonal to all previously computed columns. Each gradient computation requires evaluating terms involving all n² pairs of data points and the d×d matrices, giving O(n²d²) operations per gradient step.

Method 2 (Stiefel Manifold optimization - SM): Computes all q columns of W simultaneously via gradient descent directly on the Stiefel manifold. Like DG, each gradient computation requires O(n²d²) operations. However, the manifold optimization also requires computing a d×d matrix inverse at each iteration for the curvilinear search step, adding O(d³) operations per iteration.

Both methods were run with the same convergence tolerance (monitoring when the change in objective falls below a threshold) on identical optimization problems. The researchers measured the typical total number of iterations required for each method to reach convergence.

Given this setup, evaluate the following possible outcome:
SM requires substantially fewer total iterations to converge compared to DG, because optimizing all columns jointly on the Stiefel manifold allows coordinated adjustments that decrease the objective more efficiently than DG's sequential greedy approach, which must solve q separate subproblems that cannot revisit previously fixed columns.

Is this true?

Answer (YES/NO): YES